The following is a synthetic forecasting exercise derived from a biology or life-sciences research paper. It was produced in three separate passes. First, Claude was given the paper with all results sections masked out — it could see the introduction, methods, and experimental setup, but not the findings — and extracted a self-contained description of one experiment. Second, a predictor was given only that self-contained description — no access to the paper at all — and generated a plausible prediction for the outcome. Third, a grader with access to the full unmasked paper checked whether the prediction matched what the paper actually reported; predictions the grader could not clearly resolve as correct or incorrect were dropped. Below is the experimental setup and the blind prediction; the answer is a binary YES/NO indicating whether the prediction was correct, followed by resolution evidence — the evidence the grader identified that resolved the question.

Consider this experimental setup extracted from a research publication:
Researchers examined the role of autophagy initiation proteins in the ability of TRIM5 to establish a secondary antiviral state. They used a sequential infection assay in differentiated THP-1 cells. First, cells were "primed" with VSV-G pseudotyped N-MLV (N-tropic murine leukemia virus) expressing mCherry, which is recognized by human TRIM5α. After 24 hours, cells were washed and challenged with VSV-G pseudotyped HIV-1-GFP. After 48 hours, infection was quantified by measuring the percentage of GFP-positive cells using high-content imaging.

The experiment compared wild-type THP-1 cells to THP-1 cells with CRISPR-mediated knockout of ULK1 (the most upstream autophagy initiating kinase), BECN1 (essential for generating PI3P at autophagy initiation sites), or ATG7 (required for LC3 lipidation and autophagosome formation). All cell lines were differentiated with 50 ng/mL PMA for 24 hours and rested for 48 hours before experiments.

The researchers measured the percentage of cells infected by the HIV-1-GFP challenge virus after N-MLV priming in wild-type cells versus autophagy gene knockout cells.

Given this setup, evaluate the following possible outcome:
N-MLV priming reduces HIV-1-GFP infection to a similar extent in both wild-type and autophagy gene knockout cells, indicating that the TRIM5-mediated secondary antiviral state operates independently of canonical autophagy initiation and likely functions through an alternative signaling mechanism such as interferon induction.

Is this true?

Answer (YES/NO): NO